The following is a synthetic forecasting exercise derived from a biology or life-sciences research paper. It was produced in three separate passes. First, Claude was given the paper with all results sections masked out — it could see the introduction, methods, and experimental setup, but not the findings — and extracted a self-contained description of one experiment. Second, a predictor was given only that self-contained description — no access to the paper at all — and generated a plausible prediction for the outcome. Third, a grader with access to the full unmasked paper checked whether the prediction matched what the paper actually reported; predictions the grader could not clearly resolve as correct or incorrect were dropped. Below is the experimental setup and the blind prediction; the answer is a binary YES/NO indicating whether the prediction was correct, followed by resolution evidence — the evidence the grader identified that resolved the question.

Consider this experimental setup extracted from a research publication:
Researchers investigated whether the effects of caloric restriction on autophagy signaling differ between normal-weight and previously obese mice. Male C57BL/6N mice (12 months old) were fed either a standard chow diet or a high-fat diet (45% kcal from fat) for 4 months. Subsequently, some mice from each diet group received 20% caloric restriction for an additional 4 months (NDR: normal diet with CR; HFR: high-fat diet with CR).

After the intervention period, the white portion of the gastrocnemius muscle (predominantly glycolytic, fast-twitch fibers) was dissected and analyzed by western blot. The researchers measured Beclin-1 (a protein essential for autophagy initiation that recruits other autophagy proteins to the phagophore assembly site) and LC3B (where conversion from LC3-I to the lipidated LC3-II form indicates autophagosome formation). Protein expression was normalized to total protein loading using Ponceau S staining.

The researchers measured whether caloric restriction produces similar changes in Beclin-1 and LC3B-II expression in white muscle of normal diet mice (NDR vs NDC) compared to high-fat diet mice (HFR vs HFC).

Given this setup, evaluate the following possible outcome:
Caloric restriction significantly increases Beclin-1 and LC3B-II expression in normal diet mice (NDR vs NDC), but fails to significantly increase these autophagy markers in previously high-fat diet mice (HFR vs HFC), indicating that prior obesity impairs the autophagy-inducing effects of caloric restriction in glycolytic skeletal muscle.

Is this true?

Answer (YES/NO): NO